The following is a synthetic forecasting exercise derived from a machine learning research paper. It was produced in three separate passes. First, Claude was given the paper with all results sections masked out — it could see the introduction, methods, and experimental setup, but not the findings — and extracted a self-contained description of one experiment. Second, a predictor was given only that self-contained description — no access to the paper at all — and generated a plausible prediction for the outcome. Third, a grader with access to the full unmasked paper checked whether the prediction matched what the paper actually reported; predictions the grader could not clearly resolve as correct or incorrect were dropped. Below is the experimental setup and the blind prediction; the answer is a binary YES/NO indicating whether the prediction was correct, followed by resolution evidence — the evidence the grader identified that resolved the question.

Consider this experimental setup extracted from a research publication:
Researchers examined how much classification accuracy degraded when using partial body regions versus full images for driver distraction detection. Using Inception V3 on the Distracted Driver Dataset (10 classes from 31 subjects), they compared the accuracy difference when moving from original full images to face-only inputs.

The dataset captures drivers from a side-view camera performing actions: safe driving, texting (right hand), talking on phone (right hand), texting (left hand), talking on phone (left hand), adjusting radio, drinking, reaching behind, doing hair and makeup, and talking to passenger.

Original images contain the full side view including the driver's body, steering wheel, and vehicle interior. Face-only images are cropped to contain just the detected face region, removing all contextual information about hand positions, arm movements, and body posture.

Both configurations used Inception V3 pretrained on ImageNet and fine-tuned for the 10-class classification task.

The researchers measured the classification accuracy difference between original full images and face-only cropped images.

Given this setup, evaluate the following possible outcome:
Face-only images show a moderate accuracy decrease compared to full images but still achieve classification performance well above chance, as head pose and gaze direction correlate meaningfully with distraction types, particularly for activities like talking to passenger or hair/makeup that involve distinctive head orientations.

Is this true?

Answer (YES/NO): YES